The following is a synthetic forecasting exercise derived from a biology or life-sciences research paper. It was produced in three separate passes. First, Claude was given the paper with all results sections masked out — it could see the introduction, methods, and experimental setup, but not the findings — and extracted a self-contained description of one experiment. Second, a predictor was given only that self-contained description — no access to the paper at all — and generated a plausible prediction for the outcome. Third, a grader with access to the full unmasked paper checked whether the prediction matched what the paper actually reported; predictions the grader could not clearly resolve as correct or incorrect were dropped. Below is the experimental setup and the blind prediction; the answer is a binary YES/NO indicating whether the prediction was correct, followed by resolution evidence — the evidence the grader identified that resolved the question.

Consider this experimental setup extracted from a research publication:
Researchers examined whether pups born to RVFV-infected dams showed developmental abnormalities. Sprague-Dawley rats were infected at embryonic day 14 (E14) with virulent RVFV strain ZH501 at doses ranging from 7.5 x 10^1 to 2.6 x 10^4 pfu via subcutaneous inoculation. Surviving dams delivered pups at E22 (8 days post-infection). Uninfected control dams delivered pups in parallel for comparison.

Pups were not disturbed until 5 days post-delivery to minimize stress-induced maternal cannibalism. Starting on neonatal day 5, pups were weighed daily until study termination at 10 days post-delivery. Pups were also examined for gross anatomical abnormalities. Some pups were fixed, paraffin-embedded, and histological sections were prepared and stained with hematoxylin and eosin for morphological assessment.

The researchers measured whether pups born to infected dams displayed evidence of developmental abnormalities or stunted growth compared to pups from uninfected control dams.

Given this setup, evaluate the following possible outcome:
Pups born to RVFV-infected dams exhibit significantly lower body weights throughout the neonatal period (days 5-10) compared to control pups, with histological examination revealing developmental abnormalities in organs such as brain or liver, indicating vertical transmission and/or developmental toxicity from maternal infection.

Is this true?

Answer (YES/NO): NO